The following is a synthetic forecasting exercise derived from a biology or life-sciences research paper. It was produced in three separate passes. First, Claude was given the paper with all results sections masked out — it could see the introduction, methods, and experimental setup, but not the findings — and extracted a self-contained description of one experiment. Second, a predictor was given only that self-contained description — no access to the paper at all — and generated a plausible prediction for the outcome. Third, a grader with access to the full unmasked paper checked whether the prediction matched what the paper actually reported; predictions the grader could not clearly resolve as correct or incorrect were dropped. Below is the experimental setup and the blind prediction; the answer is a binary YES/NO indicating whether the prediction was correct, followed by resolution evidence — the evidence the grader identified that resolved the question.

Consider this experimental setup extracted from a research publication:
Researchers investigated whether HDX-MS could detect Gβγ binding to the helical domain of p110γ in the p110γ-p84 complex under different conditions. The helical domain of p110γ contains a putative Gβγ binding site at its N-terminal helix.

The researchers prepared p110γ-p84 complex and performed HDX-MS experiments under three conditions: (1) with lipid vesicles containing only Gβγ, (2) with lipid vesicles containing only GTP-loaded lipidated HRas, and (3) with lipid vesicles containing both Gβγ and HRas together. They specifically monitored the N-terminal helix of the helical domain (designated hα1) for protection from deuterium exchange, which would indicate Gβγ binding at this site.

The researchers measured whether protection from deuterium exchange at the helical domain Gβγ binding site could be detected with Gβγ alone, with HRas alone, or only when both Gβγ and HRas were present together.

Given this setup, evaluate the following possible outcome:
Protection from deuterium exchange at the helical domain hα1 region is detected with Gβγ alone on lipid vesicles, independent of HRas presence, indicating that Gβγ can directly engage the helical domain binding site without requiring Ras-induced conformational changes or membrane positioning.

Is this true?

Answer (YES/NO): NO